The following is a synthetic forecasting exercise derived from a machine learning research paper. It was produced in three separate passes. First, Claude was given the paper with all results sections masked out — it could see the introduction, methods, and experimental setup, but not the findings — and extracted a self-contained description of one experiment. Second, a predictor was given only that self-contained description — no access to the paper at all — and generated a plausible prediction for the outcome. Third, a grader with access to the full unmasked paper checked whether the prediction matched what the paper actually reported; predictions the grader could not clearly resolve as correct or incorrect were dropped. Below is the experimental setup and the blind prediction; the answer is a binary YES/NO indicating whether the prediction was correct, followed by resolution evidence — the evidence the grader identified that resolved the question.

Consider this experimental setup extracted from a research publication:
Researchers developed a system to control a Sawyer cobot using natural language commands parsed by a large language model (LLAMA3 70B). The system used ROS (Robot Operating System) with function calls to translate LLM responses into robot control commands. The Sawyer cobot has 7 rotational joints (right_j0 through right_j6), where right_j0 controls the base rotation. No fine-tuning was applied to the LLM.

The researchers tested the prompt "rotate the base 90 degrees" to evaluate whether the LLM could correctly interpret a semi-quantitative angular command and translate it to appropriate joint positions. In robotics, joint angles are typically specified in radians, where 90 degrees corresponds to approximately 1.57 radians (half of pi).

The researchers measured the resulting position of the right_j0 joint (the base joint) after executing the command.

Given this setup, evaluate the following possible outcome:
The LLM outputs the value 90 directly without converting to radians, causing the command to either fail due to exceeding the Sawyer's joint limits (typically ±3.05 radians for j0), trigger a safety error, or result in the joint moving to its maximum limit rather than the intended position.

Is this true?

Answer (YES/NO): NO